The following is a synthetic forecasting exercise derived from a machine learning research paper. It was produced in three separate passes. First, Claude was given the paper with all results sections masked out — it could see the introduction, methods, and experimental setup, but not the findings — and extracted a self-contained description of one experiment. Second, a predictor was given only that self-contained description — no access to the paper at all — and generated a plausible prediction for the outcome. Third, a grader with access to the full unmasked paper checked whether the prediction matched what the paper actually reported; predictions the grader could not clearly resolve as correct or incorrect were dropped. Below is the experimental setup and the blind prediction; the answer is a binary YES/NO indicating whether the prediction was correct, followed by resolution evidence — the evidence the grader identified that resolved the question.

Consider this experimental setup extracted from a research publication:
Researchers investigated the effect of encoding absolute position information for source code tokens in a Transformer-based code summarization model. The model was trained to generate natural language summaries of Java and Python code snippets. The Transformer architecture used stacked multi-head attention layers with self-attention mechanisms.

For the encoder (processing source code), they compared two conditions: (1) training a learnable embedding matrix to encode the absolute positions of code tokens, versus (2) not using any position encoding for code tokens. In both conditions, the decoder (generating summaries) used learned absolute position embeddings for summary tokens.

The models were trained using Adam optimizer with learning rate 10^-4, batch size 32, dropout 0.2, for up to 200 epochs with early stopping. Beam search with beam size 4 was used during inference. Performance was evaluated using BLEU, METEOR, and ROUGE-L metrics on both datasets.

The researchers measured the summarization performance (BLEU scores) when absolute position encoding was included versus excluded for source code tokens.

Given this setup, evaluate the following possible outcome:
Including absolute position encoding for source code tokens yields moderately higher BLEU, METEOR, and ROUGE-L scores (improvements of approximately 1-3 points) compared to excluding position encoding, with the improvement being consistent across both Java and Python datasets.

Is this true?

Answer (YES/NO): NO